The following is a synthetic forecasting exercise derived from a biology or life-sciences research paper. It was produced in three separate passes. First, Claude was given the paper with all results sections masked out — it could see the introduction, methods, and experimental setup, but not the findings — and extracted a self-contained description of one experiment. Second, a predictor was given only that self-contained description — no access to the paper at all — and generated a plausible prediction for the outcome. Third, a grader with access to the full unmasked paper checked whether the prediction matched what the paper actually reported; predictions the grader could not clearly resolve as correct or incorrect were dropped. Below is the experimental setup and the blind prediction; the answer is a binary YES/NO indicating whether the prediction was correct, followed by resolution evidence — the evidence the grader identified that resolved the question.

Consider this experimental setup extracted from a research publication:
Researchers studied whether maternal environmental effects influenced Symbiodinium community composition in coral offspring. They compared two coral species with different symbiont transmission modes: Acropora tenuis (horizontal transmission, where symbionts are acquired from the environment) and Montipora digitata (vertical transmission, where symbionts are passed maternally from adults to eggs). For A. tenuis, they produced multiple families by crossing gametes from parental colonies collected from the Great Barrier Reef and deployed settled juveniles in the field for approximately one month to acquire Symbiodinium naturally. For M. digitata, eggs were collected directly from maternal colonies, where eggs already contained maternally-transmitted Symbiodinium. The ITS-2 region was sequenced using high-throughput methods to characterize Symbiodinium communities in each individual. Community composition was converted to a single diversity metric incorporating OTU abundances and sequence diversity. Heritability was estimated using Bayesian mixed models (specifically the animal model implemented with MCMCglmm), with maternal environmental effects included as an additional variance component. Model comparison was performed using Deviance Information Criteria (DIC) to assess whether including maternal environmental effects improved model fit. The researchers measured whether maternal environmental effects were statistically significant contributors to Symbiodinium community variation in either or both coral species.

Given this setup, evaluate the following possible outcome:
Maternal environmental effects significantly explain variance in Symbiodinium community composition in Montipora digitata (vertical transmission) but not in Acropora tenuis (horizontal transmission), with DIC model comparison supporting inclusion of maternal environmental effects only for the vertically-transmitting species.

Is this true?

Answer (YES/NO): NO